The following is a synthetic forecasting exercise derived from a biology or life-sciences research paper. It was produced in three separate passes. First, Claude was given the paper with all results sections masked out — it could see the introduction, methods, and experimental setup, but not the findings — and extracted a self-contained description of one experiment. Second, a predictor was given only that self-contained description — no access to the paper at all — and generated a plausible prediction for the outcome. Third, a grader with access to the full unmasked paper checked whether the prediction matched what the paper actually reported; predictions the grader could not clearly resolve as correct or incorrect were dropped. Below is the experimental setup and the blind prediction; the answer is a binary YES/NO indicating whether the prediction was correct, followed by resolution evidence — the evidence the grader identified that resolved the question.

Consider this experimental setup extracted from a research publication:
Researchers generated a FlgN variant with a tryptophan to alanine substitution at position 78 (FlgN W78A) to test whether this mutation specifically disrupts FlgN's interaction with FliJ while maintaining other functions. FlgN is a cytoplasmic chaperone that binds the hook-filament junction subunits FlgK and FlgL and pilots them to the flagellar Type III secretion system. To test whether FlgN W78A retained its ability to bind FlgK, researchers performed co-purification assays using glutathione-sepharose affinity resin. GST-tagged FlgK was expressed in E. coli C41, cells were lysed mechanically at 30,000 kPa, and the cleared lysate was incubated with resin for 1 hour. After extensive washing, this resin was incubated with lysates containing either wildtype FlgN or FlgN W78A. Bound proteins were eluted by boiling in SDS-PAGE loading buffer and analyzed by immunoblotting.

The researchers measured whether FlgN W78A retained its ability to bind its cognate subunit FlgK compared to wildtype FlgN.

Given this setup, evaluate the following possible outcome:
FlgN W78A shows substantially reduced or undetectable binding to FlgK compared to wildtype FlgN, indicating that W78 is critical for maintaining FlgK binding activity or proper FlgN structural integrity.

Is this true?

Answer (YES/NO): NO